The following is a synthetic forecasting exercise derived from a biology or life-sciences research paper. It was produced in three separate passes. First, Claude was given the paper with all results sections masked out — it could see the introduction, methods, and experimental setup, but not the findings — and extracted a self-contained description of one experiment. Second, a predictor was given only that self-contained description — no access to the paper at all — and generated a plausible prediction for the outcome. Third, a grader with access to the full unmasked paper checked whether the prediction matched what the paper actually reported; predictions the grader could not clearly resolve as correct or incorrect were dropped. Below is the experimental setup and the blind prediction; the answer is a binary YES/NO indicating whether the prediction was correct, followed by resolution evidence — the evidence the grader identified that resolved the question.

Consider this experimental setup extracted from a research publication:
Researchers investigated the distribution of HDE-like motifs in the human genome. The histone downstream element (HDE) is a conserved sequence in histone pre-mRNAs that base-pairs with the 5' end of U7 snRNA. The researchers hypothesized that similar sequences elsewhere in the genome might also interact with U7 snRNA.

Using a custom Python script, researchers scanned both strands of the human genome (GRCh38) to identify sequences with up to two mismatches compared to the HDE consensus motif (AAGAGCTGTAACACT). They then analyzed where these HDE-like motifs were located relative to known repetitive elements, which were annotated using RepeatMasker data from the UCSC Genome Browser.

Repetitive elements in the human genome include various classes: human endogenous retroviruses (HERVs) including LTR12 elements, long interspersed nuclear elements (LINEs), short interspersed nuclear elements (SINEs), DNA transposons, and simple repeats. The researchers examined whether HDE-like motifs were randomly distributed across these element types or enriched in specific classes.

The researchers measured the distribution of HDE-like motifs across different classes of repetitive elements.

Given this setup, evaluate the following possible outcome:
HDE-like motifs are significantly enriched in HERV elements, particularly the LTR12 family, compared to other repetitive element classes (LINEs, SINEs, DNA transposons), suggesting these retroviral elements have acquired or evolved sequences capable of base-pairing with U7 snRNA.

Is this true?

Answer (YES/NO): YES